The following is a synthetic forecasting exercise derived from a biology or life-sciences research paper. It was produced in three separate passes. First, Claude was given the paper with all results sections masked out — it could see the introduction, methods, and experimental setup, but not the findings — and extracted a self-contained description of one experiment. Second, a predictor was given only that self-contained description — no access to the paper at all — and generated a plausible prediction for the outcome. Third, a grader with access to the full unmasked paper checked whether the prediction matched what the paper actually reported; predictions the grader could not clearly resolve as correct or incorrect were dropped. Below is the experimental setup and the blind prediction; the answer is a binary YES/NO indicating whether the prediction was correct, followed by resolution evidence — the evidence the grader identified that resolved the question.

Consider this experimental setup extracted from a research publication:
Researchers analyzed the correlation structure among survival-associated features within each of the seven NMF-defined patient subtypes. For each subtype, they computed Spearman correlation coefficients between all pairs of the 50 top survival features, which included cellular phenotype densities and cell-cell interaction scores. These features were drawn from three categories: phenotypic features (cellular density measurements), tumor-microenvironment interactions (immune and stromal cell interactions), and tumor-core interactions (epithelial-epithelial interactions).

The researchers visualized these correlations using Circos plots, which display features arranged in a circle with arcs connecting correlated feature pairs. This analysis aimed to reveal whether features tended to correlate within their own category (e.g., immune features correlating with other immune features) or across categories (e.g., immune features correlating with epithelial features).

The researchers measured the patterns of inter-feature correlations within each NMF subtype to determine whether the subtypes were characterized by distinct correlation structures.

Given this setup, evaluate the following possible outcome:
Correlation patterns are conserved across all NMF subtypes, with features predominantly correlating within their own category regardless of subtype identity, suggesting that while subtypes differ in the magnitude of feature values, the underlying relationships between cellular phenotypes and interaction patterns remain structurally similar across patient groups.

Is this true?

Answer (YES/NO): NO